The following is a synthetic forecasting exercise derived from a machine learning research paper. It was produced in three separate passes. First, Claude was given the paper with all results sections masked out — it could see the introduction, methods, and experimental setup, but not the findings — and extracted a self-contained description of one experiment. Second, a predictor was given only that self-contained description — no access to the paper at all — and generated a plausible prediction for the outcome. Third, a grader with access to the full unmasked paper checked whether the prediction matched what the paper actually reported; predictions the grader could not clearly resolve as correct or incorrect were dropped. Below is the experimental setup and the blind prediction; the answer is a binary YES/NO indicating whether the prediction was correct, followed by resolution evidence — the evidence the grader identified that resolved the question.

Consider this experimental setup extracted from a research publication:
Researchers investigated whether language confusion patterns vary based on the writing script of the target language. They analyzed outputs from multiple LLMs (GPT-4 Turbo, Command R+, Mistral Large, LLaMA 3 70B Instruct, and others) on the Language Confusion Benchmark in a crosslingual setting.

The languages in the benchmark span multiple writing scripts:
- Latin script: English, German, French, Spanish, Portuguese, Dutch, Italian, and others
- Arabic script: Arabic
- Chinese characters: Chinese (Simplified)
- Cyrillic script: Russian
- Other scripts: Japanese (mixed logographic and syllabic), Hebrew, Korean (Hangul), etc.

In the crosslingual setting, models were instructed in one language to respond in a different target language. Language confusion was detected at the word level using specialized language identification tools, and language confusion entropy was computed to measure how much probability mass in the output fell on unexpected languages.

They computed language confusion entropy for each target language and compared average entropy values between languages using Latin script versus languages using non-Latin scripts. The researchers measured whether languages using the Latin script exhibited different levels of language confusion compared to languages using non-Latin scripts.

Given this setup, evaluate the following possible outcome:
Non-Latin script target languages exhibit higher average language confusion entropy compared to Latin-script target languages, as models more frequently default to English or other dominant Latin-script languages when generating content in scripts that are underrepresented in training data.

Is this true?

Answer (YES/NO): YES